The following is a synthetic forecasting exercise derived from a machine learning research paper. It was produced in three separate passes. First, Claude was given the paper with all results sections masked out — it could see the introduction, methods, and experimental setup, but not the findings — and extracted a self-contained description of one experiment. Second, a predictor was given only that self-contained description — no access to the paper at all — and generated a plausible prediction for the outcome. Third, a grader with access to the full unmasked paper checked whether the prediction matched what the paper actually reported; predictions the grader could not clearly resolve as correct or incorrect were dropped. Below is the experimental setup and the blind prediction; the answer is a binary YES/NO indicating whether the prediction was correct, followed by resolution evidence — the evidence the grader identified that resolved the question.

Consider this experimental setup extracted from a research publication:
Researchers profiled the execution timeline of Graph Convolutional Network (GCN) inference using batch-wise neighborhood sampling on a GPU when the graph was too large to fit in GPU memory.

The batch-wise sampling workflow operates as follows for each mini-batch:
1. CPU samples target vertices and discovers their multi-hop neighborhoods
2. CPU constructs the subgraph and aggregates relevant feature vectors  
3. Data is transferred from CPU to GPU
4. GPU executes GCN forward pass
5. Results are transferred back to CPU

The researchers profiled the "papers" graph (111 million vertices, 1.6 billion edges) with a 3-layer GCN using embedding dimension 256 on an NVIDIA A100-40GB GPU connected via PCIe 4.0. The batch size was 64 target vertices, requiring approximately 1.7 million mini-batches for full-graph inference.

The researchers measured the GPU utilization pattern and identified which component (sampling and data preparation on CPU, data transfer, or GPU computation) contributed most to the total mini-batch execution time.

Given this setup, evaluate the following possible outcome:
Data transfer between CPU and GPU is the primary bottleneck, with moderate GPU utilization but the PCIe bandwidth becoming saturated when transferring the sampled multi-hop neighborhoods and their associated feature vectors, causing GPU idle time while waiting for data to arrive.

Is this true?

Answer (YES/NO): NO